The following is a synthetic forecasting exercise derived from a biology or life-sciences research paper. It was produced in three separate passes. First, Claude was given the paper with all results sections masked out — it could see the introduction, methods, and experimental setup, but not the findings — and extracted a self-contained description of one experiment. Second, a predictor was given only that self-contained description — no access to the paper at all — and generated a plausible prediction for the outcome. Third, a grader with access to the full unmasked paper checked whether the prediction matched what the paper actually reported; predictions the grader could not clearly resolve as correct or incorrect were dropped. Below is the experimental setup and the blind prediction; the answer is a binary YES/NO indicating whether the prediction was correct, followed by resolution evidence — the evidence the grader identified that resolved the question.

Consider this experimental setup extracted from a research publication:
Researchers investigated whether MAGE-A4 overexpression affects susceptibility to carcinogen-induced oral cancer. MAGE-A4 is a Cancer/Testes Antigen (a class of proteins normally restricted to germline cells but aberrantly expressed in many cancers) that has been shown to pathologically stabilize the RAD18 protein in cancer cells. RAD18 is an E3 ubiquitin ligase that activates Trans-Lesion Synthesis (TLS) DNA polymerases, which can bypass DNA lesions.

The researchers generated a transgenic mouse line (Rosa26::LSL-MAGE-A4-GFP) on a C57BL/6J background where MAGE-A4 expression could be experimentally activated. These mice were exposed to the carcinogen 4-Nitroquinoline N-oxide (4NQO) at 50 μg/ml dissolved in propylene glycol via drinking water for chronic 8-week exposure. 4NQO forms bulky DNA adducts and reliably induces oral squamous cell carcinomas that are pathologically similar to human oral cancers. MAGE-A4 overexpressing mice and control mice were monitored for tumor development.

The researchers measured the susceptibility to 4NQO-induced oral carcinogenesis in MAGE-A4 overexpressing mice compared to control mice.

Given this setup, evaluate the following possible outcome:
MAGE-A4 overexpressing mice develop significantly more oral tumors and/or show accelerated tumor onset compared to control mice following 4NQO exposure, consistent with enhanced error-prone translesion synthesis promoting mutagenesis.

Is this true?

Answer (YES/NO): NO